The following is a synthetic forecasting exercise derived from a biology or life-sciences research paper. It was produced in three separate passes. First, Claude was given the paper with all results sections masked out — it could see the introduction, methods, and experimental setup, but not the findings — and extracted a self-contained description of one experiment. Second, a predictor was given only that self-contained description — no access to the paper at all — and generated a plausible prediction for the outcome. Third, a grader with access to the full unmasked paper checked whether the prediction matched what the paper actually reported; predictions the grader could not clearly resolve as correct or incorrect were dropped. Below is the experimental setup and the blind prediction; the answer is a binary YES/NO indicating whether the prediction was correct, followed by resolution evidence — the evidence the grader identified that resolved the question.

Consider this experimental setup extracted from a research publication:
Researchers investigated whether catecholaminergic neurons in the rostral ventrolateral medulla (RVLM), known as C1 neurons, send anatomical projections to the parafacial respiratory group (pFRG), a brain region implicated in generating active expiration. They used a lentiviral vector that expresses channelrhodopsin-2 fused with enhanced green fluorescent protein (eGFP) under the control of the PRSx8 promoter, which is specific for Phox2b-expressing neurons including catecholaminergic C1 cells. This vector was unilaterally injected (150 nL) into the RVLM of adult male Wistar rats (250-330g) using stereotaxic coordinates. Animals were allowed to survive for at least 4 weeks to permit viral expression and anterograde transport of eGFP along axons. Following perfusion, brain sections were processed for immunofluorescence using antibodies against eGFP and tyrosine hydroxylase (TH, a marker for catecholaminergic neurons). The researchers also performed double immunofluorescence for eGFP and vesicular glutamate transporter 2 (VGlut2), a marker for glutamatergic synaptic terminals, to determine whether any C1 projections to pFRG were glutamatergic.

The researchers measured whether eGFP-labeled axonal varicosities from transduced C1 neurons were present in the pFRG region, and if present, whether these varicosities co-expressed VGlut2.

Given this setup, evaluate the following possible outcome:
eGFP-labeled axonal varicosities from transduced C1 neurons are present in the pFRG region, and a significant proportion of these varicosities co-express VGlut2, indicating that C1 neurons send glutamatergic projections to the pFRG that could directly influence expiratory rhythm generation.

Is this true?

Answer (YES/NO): YES